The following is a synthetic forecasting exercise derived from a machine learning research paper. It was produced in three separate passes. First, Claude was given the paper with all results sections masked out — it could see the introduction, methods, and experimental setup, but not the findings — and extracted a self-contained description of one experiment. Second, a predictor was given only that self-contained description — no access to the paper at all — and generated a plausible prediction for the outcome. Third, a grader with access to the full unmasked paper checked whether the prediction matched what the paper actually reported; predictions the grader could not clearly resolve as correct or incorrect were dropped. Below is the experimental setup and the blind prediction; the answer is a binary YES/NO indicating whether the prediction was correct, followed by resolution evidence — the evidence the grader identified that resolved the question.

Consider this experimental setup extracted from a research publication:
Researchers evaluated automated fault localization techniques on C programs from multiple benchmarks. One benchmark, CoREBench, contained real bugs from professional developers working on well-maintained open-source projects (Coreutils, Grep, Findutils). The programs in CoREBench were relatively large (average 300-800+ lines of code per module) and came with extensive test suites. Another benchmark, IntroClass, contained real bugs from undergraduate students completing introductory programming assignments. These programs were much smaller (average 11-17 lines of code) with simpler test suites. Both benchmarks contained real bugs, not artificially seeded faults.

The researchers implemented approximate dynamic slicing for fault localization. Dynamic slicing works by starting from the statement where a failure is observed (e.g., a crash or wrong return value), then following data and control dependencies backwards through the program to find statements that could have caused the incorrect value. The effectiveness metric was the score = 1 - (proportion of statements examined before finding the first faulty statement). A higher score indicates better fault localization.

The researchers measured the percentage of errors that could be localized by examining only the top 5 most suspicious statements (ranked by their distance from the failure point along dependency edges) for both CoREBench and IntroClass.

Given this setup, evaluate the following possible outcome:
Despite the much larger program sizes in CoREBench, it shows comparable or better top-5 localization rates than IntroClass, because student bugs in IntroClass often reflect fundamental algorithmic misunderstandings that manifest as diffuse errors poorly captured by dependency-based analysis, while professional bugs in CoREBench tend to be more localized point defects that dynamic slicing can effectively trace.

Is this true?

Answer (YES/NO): NO